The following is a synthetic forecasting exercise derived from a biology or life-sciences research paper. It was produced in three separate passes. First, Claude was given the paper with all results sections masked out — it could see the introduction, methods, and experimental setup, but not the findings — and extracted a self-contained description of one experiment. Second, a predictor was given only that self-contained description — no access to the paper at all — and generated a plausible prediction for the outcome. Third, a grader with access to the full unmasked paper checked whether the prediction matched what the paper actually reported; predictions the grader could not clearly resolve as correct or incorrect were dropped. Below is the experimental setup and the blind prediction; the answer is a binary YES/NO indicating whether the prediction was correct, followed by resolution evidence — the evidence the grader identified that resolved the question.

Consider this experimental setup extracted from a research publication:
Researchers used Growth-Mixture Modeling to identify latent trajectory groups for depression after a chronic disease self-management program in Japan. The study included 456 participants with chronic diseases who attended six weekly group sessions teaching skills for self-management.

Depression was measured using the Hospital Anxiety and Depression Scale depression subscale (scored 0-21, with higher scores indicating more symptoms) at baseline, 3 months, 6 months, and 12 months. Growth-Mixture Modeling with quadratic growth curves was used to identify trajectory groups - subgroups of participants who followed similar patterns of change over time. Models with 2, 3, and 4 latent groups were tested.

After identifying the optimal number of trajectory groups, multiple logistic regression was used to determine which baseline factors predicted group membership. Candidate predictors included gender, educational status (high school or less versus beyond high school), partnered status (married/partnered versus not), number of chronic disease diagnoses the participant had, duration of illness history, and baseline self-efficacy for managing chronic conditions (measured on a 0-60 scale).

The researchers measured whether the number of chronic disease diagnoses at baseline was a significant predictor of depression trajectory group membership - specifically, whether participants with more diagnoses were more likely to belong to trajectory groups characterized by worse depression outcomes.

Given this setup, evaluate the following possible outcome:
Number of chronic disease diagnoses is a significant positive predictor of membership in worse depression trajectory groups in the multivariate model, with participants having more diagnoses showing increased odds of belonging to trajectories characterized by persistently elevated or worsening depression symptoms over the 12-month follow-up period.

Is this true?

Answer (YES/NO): NO